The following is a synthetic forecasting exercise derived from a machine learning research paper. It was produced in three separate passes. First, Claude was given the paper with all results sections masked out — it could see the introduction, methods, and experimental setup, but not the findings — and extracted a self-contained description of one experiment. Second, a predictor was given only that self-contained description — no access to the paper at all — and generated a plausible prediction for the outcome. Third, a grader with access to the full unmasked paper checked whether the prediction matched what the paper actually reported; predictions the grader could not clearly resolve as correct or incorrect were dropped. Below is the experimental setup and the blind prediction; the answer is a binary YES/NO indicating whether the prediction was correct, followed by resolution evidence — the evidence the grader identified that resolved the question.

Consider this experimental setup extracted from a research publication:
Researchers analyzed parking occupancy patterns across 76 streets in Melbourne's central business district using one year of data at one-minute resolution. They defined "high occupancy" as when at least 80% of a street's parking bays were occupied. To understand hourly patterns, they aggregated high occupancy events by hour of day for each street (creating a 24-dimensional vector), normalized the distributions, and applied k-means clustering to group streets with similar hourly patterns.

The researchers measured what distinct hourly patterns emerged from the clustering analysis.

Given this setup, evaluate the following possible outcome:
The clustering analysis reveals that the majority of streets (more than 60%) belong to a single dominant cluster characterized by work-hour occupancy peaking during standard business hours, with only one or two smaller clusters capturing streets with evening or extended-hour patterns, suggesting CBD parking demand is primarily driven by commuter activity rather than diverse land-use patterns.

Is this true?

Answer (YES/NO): NO